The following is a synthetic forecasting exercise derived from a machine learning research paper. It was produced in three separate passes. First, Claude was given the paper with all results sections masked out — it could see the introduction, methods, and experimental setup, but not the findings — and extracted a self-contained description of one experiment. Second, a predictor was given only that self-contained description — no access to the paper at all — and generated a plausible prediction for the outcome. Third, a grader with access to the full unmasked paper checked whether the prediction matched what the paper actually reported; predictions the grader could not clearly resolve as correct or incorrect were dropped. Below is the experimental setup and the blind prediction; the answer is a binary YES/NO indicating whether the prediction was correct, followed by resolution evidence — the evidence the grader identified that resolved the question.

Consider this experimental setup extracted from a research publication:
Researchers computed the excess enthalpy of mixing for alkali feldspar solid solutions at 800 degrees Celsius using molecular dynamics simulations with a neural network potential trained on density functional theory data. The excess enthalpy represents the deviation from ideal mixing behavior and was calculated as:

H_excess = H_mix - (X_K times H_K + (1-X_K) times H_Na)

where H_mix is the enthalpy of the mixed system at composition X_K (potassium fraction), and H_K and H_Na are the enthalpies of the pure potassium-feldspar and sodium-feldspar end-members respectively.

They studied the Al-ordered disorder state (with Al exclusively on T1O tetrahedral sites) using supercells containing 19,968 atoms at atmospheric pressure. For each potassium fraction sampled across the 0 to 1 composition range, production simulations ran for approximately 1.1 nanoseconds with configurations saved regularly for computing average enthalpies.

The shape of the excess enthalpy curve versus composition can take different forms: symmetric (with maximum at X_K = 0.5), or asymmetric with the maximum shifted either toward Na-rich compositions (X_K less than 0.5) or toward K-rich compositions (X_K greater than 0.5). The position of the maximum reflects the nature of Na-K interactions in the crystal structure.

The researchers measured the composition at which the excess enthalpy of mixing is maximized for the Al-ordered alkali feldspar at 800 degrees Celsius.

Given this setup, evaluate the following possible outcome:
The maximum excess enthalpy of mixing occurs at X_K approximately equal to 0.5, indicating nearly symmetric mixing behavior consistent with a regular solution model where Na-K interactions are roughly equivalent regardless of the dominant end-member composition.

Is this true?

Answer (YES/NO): NO